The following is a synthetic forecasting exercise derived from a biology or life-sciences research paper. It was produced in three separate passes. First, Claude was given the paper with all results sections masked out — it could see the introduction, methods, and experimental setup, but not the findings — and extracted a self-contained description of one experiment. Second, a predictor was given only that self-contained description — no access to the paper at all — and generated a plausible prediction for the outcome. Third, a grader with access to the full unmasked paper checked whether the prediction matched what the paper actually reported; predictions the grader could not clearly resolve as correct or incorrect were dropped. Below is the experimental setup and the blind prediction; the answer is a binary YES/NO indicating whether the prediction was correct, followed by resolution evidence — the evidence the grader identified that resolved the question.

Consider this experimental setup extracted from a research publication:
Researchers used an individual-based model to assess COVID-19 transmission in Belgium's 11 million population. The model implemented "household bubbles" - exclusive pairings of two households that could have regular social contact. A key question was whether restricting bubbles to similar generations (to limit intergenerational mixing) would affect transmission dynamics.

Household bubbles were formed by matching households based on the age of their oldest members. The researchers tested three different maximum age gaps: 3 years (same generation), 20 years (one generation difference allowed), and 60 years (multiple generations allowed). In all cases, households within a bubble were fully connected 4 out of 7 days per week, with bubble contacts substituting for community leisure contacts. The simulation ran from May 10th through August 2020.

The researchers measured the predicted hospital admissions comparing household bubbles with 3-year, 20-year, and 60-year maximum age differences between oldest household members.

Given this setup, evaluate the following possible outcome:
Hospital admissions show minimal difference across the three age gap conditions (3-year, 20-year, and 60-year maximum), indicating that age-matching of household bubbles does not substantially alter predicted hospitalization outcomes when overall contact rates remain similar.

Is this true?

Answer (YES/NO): YES